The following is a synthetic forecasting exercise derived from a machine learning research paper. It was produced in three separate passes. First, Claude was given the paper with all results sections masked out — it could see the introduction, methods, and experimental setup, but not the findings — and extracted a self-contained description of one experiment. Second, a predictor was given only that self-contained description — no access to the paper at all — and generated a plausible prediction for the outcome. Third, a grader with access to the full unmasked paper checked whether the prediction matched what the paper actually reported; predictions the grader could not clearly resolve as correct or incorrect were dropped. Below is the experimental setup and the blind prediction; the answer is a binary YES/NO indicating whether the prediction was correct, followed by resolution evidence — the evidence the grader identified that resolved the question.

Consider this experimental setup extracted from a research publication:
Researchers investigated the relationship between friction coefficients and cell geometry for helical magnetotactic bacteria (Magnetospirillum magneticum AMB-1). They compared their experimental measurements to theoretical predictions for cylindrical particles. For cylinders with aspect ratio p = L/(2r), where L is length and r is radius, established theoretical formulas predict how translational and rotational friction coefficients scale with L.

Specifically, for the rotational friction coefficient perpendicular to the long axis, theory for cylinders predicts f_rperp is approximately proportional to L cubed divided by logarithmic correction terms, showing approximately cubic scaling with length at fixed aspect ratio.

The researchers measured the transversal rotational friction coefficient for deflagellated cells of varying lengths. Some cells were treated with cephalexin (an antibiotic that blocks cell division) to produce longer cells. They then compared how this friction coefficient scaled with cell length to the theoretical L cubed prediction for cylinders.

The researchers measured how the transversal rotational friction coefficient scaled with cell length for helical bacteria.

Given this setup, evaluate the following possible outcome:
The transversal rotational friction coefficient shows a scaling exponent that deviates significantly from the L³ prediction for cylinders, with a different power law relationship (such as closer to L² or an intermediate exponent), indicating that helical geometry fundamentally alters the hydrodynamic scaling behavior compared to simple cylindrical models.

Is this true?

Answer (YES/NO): NO